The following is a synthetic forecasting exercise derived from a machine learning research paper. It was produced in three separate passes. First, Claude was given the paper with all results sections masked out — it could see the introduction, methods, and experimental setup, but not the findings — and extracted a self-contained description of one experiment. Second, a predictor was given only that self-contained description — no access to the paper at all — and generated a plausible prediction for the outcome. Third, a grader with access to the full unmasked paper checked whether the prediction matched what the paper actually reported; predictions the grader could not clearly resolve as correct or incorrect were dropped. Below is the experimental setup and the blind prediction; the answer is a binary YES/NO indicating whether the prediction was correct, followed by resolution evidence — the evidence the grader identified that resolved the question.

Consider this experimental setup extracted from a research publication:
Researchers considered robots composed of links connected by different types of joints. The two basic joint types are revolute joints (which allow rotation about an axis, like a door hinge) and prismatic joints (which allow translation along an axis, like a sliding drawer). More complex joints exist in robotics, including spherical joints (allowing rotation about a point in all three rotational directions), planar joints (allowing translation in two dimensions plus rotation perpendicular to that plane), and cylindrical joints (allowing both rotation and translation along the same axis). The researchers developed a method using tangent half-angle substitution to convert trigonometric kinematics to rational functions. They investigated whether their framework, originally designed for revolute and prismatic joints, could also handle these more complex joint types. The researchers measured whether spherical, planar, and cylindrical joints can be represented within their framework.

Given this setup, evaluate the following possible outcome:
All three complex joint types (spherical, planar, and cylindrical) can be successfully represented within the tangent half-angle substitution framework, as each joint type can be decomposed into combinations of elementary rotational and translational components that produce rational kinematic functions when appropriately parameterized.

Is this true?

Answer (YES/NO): YES